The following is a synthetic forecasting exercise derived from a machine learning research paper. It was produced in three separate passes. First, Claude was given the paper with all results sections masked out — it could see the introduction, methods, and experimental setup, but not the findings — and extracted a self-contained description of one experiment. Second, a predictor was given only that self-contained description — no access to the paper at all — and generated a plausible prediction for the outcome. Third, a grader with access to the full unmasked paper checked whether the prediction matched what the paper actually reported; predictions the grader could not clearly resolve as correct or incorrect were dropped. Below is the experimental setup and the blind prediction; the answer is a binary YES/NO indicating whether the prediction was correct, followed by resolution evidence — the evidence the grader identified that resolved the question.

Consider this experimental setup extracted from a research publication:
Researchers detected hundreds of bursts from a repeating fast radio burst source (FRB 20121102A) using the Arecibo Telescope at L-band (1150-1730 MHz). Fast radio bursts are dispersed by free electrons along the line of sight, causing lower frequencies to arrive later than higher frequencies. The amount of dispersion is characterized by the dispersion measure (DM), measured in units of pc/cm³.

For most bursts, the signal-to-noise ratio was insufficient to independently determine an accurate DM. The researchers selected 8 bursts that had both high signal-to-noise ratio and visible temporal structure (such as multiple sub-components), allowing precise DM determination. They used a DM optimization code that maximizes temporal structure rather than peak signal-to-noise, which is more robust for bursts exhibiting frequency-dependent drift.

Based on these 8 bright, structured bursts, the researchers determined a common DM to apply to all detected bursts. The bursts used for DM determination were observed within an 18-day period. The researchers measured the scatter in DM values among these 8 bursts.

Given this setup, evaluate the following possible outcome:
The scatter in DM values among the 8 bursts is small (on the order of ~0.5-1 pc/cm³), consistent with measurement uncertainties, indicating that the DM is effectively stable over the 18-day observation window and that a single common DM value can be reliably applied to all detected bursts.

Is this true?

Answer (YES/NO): YES